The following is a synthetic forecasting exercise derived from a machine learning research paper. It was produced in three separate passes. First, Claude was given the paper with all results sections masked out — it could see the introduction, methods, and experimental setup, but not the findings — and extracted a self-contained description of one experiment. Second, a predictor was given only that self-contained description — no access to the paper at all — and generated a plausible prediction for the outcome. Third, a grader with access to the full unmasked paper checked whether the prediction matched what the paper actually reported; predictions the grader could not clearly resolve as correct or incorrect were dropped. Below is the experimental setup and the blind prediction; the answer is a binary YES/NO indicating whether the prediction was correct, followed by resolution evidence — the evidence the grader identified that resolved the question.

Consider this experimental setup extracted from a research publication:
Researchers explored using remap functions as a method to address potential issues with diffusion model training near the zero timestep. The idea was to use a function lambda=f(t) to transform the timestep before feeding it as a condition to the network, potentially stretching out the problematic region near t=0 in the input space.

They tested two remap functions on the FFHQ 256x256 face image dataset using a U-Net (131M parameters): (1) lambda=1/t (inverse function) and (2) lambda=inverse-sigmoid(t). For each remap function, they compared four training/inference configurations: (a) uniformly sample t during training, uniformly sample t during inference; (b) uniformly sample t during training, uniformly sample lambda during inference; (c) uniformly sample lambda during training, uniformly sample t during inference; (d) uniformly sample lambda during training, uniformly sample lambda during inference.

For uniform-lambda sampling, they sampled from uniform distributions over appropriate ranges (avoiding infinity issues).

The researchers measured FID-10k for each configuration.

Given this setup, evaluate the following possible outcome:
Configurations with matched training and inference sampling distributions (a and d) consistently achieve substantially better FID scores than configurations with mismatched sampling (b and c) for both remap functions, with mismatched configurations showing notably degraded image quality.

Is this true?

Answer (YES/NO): NO